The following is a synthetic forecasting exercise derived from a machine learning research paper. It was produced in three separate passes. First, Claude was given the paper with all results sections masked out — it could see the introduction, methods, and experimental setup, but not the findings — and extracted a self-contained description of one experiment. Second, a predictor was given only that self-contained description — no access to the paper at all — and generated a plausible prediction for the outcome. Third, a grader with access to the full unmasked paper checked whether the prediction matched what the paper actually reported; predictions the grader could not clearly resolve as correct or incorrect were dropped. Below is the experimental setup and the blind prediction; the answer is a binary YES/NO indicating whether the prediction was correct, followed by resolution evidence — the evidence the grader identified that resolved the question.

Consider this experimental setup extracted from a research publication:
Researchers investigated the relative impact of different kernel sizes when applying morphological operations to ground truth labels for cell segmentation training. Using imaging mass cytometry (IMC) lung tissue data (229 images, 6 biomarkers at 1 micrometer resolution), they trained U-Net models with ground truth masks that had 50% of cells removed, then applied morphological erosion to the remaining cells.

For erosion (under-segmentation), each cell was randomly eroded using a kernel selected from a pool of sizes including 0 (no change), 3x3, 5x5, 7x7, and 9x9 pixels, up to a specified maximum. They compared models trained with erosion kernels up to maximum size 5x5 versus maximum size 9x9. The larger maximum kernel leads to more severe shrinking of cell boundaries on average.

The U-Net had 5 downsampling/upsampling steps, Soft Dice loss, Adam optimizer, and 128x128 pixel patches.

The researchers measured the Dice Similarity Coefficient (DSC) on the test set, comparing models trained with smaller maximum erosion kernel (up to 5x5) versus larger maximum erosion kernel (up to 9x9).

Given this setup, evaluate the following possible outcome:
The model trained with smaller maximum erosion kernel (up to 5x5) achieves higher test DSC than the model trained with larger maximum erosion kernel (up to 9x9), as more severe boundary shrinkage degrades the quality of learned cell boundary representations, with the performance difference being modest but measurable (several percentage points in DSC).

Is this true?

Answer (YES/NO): NO